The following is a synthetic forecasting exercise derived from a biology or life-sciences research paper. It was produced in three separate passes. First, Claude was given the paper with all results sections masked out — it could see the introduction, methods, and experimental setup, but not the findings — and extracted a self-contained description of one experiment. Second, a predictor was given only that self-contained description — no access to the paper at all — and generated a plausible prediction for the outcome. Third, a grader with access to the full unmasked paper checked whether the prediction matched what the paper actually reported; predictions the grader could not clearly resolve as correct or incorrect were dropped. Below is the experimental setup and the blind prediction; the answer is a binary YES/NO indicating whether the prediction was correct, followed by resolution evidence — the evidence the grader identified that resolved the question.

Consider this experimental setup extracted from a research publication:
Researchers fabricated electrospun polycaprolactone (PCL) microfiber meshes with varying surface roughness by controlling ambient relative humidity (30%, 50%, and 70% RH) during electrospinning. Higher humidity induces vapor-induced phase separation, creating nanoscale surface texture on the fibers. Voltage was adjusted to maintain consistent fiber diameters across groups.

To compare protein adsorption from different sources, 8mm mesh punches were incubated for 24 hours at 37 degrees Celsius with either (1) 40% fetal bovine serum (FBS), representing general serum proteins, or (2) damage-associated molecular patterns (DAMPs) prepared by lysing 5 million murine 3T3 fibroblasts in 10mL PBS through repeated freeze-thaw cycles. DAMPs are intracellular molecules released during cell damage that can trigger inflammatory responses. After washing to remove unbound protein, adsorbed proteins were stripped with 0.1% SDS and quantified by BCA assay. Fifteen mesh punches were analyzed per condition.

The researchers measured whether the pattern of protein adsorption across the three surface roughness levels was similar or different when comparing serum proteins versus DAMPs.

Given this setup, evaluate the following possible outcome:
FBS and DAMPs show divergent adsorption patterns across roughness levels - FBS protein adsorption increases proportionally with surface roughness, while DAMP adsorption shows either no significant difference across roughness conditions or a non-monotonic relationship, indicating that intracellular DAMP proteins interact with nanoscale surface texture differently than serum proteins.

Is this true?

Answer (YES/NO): YES